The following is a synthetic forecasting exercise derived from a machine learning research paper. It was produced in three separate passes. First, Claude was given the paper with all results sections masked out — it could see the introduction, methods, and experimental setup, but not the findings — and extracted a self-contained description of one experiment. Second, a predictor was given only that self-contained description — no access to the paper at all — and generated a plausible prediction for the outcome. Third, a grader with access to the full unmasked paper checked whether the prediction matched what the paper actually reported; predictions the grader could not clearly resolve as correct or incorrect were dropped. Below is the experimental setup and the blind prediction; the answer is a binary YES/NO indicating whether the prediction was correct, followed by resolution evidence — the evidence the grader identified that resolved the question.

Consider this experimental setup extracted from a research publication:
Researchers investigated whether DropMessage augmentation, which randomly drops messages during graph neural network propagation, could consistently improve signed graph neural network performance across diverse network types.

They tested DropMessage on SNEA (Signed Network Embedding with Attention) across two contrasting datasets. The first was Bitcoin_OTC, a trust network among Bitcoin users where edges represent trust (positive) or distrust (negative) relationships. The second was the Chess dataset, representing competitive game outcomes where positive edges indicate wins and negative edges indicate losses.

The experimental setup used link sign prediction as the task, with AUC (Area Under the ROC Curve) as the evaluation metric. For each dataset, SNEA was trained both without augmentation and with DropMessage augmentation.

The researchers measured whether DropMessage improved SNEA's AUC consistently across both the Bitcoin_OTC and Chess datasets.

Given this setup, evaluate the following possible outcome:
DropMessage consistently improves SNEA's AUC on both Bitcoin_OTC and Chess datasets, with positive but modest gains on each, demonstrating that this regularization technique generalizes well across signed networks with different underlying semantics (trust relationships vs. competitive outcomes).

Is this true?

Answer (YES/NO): NO